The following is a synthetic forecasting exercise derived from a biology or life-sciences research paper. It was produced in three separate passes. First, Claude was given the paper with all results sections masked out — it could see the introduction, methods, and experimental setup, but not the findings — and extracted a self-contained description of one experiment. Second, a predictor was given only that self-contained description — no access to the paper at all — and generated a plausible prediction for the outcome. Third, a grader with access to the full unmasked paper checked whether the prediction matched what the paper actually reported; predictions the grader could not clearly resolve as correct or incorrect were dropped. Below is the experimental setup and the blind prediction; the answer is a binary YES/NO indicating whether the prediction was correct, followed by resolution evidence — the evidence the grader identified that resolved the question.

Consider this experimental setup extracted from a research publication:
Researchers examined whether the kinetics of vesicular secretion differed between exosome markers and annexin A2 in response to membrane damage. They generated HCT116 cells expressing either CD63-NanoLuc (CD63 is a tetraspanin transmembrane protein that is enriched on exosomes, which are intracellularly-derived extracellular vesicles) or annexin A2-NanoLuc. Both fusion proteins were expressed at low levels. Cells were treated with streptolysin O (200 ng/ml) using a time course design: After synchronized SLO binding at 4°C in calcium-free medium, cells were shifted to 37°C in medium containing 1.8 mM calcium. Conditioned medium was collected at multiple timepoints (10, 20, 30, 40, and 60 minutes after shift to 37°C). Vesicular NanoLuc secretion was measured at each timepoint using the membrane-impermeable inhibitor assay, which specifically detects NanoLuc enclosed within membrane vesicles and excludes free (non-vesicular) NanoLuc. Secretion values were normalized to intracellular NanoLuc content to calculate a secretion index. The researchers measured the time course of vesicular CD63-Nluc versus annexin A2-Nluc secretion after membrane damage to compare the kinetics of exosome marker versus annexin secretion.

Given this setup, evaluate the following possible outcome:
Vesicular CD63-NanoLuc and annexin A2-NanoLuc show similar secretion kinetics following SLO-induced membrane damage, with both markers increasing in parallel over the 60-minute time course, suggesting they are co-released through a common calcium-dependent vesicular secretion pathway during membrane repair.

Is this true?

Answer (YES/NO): NO